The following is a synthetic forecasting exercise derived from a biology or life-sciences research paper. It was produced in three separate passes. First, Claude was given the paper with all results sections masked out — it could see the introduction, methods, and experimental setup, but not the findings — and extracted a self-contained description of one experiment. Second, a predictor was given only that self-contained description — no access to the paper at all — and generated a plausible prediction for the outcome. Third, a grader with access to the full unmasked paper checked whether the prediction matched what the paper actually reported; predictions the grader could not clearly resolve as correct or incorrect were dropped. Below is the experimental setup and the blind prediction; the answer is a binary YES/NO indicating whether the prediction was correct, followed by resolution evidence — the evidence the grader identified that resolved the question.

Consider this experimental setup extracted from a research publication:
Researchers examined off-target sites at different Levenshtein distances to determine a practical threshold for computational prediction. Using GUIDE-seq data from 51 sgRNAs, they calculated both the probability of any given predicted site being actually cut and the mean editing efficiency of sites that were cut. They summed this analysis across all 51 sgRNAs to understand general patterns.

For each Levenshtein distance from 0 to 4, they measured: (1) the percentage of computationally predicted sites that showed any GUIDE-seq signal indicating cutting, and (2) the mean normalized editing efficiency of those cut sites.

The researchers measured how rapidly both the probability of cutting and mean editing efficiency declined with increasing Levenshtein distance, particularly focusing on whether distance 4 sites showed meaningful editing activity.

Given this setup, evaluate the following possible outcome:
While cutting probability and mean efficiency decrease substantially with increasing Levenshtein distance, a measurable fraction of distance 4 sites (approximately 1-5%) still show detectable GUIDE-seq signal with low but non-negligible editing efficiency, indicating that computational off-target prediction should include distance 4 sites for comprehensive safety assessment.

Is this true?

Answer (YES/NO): NO